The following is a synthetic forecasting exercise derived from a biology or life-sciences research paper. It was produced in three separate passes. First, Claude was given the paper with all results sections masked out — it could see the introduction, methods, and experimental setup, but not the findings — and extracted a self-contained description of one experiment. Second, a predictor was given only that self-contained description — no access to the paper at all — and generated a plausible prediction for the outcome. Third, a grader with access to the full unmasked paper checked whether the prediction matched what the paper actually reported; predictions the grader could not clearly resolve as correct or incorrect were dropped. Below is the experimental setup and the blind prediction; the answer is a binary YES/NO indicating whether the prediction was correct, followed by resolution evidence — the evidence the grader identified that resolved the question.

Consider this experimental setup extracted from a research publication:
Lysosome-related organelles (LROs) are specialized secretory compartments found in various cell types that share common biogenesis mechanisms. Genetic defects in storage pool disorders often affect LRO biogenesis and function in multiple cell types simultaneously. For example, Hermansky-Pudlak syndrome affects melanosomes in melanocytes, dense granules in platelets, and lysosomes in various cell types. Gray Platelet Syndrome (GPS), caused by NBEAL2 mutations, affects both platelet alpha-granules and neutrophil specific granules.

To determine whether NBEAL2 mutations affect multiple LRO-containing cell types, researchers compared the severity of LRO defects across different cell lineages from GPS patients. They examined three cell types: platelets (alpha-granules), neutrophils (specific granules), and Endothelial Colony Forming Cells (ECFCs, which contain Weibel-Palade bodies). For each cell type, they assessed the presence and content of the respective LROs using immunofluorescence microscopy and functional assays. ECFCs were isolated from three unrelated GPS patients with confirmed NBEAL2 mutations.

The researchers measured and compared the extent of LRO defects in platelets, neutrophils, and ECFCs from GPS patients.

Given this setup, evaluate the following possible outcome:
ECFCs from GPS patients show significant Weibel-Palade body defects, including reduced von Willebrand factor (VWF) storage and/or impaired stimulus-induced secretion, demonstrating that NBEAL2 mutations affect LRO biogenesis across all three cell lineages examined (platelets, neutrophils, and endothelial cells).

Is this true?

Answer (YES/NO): NO